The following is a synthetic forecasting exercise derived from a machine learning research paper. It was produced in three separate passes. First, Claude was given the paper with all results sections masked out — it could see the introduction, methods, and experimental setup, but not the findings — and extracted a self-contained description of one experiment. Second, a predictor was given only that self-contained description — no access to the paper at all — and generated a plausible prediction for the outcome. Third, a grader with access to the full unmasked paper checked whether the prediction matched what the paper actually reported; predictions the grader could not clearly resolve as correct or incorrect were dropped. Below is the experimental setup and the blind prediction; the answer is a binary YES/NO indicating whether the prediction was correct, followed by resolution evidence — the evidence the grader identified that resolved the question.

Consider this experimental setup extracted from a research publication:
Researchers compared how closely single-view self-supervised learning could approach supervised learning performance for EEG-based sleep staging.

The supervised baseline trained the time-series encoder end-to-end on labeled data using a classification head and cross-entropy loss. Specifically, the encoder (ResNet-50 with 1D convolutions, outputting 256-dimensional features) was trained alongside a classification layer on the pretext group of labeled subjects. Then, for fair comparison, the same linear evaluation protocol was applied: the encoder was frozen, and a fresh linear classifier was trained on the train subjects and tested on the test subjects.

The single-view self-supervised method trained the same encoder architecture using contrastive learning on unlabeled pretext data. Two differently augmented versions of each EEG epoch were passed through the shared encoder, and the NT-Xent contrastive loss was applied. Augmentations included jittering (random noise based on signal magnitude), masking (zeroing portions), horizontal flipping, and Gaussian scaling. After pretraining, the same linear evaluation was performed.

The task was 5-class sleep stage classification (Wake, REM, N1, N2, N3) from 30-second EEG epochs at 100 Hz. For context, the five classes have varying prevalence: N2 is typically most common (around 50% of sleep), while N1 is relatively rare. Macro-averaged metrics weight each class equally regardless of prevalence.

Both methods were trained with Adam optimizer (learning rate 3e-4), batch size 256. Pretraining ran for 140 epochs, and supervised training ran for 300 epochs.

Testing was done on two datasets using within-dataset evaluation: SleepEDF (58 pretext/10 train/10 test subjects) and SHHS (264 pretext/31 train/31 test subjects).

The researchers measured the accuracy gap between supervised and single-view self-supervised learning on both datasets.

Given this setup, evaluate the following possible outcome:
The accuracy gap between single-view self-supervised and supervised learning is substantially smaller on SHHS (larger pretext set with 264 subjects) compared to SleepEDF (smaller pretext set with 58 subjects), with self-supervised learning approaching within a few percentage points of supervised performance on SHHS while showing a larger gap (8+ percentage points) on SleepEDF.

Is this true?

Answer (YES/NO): NO